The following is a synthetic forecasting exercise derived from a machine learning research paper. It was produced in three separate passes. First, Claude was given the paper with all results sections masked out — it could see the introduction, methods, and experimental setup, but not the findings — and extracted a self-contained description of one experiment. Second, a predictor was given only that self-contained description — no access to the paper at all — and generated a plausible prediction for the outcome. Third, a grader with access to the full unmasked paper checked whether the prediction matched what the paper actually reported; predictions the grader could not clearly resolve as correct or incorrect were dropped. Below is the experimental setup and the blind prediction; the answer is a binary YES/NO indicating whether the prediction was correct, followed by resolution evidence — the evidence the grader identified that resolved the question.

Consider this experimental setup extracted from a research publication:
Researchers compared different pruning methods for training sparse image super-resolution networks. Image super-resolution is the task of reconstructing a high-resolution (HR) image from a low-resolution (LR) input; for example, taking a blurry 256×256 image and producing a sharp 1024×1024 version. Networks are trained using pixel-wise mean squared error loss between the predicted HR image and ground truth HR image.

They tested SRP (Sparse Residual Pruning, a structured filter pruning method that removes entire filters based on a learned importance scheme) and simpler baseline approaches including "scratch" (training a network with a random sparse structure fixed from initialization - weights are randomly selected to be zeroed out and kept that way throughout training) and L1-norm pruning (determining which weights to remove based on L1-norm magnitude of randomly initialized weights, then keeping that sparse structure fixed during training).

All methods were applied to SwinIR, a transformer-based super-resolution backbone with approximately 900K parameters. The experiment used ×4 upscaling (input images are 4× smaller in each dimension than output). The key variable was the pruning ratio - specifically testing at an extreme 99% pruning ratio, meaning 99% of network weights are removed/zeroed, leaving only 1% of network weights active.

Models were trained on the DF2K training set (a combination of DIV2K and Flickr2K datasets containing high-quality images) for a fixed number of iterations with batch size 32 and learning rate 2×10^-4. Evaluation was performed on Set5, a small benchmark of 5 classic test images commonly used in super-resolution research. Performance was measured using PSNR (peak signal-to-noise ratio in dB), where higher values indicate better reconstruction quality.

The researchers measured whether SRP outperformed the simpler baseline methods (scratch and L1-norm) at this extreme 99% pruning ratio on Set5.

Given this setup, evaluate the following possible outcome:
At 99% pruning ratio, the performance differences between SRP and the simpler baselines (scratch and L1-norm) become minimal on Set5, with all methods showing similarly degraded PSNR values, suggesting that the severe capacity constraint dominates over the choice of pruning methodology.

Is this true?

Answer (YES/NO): YES